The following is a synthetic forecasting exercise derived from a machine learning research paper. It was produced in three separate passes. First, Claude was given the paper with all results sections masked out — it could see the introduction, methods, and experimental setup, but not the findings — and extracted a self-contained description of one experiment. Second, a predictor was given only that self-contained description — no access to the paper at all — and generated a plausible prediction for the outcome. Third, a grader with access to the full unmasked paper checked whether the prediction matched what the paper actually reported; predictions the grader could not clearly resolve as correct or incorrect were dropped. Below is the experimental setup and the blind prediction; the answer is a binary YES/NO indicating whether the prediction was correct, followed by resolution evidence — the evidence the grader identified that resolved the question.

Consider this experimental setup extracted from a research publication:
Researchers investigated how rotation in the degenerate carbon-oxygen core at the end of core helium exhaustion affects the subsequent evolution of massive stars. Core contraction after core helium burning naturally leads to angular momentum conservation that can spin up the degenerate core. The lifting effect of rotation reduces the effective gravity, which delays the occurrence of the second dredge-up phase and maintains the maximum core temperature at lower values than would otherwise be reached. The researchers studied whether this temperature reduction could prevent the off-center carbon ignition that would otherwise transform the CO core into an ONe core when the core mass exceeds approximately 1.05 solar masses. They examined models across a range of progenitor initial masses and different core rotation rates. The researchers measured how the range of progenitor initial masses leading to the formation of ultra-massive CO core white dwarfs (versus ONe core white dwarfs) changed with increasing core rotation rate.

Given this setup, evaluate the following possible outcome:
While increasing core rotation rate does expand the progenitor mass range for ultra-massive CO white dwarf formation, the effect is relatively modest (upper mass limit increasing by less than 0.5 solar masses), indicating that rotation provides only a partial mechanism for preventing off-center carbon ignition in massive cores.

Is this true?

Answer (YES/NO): NO